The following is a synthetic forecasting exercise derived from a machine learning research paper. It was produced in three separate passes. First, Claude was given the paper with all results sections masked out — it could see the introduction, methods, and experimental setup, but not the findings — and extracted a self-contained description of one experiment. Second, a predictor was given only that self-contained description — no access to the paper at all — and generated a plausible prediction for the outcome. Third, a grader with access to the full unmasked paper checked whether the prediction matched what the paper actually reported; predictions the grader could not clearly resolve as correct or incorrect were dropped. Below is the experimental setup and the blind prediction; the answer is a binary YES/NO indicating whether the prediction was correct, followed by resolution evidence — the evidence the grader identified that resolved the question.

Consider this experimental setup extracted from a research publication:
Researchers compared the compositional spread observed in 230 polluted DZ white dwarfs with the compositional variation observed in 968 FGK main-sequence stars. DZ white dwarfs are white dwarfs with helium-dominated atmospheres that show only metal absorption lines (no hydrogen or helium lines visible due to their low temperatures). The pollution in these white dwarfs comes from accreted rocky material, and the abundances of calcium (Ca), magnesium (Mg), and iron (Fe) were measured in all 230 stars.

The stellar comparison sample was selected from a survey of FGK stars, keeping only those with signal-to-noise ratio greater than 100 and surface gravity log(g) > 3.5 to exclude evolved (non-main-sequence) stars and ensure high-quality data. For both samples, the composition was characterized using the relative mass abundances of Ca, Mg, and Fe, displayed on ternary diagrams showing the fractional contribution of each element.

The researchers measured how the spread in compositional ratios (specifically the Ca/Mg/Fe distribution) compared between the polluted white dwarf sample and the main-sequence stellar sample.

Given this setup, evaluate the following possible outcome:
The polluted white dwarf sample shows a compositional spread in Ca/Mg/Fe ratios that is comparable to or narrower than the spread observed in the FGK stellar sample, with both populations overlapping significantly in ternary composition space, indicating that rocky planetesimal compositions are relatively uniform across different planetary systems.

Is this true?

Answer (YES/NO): NO